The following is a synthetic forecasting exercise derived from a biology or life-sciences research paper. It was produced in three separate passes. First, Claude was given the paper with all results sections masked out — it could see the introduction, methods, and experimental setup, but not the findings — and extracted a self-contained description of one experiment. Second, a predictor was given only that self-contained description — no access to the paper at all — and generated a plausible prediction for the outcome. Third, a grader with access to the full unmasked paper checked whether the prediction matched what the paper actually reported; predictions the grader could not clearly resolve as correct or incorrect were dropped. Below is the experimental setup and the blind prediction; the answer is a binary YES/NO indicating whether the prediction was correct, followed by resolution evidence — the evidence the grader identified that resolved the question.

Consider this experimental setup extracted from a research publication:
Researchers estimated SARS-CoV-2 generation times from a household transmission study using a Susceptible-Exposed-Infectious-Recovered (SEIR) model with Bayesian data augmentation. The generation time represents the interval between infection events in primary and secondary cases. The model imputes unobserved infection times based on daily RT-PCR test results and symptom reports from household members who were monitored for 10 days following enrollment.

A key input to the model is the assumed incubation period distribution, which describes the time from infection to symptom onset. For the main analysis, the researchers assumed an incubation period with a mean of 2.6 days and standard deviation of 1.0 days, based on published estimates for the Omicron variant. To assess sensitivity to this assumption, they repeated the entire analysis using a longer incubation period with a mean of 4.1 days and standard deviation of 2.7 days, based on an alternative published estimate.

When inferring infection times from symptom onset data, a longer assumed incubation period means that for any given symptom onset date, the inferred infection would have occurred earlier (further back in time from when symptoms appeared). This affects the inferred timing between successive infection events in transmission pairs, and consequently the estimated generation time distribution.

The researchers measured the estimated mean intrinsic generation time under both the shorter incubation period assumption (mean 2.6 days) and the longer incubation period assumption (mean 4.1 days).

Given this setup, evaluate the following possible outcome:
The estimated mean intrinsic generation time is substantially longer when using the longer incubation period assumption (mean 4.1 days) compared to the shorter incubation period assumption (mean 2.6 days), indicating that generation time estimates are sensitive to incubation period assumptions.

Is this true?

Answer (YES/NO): NO